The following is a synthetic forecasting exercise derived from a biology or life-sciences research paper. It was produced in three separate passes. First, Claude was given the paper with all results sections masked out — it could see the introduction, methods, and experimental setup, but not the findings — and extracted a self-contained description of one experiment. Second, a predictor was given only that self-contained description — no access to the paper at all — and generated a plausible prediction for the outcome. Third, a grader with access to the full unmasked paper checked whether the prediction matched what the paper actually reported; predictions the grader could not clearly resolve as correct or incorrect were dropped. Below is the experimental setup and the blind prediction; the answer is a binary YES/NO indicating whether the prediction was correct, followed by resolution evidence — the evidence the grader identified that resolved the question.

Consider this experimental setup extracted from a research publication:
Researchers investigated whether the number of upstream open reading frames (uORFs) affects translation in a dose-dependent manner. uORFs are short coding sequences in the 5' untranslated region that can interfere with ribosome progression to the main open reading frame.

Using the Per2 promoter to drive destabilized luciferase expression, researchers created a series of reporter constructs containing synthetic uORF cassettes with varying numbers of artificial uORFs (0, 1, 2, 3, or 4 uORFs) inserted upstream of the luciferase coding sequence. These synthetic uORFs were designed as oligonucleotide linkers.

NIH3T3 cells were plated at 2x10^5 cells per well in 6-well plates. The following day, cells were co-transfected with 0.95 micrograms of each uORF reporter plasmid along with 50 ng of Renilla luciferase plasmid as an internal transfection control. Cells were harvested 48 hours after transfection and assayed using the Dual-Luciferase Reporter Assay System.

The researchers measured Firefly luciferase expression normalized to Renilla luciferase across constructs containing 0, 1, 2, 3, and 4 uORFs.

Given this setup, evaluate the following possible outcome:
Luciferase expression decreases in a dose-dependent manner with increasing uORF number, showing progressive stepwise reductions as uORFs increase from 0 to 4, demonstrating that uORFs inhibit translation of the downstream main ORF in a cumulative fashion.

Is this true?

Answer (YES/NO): YES